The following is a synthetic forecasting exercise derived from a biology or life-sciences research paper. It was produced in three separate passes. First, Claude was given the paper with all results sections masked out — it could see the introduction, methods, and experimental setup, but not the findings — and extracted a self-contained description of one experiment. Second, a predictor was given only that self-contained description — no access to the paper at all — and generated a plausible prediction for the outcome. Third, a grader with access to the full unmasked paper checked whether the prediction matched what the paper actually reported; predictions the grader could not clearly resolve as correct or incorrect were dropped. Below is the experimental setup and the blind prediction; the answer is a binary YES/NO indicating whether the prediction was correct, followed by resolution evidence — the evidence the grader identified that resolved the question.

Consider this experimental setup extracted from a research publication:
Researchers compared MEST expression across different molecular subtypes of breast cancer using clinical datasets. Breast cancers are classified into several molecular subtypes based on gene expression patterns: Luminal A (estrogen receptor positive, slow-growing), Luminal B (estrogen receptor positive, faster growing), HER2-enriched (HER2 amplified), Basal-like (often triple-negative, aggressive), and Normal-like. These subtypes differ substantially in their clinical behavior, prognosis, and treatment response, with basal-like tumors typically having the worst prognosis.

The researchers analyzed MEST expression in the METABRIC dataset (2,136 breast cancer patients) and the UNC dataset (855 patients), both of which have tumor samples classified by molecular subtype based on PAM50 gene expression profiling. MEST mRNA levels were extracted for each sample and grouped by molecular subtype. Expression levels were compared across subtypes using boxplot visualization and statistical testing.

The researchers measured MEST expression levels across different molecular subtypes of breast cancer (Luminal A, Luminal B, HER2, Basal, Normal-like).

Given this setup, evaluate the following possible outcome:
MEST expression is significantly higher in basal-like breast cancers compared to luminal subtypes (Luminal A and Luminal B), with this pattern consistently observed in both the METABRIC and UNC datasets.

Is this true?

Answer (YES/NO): YES